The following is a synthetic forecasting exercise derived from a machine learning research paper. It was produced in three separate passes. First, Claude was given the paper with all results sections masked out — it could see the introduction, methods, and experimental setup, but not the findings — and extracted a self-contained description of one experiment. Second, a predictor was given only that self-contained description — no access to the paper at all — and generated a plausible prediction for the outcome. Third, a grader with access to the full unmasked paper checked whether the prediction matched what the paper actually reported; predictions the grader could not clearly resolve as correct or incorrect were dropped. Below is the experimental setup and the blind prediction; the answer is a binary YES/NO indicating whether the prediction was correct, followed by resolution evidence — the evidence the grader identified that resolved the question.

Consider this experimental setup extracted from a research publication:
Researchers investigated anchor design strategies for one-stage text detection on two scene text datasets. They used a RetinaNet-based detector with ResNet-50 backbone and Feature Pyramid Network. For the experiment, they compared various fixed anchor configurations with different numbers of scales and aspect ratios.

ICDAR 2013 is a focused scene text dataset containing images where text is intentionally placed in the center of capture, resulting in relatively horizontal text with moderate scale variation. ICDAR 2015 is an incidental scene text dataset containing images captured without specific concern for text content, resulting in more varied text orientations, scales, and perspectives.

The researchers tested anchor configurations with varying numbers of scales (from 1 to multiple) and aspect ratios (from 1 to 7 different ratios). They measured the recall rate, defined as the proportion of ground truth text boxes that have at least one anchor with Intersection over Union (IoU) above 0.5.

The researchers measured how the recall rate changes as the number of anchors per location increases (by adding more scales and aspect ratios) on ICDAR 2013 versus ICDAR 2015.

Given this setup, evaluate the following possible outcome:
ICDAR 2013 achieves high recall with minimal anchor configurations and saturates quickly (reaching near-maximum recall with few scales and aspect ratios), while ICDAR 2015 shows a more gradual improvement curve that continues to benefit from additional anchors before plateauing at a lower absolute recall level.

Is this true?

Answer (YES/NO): NO